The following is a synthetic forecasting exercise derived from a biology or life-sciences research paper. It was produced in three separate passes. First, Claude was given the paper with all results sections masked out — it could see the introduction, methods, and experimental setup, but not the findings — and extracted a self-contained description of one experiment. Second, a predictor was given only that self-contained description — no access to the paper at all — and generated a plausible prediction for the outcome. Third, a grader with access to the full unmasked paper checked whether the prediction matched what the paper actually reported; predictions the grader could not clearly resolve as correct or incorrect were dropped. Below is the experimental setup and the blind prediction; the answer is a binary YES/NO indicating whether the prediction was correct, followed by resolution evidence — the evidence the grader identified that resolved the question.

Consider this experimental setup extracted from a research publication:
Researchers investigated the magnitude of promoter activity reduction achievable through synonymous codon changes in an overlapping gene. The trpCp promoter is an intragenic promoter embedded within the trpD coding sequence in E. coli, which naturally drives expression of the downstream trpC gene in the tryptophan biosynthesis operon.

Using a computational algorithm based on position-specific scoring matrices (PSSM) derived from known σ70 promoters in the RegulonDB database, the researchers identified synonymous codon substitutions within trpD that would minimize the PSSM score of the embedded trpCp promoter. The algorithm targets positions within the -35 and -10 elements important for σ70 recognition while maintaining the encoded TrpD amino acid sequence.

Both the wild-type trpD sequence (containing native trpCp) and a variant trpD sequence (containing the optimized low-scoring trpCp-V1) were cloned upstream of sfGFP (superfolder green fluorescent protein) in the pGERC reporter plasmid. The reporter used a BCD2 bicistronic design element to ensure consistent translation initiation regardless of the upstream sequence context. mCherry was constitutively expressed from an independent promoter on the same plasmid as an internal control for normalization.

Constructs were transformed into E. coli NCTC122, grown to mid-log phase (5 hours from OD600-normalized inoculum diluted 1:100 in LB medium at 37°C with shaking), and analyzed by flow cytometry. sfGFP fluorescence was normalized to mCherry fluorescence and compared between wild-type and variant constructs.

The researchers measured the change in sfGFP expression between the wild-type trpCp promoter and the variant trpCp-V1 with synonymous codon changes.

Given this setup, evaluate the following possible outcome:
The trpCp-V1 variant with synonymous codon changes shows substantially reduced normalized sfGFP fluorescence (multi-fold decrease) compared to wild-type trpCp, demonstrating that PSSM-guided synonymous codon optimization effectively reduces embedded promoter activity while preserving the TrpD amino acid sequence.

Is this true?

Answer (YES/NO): YES